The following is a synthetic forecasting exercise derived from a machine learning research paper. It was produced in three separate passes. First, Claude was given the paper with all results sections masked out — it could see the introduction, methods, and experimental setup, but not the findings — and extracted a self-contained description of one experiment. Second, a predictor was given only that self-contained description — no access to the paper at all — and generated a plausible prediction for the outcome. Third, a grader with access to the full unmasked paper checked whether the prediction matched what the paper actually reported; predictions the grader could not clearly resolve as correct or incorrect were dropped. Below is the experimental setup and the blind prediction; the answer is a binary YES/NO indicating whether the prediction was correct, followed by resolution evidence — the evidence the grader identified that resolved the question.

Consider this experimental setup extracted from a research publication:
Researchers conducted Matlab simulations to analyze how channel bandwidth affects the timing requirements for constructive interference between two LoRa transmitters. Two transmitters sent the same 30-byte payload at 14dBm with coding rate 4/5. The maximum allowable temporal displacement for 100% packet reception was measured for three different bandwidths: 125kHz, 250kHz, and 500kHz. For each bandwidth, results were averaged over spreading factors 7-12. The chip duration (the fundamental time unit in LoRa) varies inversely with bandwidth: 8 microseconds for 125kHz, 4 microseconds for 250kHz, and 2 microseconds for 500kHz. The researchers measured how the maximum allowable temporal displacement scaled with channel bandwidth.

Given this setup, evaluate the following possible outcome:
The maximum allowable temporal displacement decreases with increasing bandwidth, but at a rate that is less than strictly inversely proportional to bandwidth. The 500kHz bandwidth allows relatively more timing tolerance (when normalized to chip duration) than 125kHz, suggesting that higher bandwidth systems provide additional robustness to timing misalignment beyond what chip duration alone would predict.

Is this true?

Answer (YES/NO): NO